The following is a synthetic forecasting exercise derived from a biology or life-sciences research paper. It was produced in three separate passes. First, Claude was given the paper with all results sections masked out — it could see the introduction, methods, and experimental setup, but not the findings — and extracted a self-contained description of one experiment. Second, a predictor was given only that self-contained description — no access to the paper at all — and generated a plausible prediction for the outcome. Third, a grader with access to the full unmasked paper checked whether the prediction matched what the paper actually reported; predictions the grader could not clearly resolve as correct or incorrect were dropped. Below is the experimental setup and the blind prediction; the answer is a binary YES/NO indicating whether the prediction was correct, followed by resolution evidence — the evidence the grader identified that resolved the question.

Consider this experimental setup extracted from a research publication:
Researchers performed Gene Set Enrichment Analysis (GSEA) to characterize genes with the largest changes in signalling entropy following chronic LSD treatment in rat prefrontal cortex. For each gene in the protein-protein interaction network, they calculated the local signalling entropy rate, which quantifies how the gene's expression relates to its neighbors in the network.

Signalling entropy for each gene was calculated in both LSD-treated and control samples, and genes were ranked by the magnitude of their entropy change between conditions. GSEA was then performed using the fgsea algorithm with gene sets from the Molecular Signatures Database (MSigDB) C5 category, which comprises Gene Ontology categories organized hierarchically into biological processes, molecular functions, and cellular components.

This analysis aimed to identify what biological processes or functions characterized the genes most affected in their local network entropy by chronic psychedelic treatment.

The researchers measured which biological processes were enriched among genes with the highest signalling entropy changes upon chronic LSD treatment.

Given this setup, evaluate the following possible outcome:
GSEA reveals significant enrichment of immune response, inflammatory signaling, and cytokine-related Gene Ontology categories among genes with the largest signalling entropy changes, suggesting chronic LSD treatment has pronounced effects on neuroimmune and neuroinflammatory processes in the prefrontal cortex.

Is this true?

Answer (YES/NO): NO